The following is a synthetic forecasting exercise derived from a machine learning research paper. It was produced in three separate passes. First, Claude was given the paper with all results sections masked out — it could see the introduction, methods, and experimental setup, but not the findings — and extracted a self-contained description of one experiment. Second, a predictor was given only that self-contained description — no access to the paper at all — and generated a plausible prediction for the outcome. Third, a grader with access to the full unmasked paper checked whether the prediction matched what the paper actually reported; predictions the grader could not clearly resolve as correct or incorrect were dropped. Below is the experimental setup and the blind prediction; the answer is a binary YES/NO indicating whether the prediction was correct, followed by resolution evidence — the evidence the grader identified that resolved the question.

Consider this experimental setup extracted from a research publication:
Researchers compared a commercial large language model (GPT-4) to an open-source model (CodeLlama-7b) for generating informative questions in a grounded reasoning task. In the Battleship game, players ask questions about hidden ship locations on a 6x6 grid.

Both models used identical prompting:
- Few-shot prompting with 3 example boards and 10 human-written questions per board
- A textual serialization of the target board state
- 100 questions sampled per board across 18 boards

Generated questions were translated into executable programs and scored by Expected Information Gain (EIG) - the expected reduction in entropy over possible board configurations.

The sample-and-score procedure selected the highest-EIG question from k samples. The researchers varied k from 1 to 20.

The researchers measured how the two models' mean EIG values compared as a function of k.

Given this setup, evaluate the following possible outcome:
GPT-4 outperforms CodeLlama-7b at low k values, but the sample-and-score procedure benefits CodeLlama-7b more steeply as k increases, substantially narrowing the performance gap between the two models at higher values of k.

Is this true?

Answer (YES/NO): NO